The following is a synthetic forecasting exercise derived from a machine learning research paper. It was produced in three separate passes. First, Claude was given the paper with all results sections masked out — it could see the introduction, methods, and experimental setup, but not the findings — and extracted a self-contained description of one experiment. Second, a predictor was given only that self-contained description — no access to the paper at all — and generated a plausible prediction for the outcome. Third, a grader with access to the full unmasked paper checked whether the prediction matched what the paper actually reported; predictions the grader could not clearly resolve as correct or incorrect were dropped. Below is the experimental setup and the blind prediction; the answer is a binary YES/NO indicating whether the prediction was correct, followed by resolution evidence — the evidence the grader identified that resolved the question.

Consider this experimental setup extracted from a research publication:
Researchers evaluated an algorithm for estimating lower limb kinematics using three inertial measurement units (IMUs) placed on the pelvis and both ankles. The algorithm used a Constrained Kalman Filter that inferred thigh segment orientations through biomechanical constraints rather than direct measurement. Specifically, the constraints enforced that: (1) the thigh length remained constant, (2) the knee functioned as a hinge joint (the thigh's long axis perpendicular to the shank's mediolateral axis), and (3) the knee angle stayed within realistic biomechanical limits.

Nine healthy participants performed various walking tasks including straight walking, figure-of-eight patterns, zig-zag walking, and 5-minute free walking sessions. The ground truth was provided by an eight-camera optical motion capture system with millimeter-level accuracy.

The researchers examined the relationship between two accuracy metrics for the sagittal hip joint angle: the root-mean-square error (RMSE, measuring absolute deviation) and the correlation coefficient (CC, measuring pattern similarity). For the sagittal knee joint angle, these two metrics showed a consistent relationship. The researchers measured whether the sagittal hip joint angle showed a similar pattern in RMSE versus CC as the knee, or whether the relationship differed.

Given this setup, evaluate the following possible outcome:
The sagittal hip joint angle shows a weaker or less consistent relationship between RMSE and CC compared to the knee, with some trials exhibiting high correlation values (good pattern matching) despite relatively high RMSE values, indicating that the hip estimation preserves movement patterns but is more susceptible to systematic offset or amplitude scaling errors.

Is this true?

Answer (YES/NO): YES